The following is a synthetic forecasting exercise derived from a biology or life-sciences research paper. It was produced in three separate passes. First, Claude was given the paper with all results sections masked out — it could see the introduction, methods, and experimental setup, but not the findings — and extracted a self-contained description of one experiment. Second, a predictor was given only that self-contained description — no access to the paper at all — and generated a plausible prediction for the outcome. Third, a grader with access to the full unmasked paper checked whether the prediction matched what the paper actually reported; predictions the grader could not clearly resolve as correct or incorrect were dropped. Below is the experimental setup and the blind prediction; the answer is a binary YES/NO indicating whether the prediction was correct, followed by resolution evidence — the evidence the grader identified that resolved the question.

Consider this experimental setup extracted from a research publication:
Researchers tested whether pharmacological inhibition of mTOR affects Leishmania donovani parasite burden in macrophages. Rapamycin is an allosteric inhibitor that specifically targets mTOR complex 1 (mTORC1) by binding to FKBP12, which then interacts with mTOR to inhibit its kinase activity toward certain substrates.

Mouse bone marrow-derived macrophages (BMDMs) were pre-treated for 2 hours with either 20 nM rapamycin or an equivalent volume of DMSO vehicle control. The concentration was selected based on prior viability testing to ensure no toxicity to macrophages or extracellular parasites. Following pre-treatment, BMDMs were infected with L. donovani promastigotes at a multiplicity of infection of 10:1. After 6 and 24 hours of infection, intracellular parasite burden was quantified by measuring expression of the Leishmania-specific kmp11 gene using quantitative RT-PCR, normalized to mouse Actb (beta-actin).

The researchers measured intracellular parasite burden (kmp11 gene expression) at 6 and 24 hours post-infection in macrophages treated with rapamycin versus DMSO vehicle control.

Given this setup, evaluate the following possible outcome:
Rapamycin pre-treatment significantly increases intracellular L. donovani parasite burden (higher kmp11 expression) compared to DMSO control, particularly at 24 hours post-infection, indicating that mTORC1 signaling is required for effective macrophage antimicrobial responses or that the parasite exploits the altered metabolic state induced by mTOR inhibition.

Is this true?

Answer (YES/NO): YES